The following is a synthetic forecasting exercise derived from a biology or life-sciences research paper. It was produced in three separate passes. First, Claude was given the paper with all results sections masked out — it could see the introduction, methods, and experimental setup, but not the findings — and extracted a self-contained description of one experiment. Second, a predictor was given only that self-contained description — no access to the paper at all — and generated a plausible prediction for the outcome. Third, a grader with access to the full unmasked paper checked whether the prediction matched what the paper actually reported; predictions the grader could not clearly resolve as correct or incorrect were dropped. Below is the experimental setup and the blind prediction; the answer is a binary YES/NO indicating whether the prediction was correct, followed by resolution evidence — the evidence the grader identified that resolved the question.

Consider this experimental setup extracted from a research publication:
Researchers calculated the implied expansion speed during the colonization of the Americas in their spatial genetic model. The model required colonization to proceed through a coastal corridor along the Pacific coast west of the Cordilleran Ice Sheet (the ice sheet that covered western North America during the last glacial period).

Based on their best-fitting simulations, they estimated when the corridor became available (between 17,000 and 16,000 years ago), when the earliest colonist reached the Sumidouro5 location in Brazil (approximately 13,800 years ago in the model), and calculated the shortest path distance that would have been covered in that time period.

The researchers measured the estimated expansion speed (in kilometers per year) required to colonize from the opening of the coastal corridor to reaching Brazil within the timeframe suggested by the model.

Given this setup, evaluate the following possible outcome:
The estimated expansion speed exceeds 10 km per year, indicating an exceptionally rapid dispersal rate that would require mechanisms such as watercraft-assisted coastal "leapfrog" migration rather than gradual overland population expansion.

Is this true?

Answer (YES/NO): NO